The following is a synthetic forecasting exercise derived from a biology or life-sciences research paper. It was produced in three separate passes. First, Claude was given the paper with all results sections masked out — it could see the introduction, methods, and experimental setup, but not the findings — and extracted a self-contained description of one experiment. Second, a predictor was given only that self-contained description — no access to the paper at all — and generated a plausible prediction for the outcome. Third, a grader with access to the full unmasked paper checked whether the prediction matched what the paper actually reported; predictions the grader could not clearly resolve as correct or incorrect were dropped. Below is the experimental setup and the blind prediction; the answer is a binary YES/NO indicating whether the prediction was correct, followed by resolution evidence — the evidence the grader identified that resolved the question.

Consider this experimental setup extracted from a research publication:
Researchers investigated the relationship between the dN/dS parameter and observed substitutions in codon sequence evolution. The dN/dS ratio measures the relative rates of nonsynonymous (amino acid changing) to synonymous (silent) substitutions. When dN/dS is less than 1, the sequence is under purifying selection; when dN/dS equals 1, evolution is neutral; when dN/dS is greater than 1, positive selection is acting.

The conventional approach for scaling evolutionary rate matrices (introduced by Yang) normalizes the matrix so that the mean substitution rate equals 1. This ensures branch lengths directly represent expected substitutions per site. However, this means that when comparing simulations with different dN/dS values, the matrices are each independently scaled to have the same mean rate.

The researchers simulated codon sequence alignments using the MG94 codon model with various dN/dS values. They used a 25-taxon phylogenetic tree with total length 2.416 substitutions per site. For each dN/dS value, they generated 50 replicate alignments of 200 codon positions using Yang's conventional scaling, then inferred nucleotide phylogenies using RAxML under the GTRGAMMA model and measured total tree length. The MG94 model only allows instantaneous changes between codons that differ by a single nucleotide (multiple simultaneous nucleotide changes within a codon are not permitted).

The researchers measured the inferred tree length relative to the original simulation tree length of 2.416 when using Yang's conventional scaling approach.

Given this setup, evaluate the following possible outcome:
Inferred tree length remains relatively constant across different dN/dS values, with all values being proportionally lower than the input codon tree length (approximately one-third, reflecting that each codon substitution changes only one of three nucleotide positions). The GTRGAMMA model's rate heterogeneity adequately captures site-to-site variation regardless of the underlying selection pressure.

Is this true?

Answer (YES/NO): YES